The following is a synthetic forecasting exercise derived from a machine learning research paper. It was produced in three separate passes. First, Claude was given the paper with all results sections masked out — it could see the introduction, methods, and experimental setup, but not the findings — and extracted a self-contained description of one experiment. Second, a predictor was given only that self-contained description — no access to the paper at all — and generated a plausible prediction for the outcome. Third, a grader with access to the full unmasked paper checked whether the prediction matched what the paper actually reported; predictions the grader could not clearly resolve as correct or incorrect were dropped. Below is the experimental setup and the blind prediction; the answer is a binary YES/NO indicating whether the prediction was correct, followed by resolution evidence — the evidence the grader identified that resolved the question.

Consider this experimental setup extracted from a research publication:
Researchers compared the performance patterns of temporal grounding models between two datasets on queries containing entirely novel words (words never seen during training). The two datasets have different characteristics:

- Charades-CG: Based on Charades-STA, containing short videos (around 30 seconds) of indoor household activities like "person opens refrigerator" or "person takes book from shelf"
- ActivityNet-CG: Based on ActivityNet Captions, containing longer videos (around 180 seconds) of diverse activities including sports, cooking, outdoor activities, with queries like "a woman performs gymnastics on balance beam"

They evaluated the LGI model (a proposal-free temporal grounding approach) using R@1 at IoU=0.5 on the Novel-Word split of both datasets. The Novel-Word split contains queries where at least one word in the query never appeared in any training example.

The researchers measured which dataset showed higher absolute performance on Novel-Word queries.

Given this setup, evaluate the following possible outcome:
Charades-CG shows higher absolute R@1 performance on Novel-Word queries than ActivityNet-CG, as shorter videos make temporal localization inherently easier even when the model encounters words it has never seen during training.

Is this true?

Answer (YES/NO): YES